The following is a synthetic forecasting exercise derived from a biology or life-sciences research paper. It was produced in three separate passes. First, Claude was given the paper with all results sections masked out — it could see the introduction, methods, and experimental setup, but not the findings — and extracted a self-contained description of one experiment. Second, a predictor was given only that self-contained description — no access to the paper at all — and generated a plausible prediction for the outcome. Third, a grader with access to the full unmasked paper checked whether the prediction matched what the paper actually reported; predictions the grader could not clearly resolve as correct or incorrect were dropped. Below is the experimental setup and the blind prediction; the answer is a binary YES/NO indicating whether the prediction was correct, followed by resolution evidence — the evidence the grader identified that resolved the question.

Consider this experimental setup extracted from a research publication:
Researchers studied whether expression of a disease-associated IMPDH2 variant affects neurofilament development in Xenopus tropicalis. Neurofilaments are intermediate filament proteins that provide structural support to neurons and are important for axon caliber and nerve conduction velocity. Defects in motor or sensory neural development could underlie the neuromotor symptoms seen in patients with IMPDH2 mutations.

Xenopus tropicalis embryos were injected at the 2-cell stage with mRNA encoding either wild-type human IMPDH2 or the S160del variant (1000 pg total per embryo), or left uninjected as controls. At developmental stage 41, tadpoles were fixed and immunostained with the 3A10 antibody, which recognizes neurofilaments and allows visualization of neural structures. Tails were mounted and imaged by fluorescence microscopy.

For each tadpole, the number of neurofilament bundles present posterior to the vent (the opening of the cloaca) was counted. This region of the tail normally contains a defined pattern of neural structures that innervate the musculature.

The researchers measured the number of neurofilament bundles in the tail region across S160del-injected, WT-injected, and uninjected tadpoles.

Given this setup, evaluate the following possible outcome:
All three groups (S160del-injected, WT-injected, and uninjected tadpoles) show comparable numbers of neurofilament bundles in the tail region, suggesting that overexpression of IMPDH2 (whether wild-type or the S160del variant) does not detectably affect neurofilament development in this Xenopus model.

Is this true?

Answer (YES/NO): NO